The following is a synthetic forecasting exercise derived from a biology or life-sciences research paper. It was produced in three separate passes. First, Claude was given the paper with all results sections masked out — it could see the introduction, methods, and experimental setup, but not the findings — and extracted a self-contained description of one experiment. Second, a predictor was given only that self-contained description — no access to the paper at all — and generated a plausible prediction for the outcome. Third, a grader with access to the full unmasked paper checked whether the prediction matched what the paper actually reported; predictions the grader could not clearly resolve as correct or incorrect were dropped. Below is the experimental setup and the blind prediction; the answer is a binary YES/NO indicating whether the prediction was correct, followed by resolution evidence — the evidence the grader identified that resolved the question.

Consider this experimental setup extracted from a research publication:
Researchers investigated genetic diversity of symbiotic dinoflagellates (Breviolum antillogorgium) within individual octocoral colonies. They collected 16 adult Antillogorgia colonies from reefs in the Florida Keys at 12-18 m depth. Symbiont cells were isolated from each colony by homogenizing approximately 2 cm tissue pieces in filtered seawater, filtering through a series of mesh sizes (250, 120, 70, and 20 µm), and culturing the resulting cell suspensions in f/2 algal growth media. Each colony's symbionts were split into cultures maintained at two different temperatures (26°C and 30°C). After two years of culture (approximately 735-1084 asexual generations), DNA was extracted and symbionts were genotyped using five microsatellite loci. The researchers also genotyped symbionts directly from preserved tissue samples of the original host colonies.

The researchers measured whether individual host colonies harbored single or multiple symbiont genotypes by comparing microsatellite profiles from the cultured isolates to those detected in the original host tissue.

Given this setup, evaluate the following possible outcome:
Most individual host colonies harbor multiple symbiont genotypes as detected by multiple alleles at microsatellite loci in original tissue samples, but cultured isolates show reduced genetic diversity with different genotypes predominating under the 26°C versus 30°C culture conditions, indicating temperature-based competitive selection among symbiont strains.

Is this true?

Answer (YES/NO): NO